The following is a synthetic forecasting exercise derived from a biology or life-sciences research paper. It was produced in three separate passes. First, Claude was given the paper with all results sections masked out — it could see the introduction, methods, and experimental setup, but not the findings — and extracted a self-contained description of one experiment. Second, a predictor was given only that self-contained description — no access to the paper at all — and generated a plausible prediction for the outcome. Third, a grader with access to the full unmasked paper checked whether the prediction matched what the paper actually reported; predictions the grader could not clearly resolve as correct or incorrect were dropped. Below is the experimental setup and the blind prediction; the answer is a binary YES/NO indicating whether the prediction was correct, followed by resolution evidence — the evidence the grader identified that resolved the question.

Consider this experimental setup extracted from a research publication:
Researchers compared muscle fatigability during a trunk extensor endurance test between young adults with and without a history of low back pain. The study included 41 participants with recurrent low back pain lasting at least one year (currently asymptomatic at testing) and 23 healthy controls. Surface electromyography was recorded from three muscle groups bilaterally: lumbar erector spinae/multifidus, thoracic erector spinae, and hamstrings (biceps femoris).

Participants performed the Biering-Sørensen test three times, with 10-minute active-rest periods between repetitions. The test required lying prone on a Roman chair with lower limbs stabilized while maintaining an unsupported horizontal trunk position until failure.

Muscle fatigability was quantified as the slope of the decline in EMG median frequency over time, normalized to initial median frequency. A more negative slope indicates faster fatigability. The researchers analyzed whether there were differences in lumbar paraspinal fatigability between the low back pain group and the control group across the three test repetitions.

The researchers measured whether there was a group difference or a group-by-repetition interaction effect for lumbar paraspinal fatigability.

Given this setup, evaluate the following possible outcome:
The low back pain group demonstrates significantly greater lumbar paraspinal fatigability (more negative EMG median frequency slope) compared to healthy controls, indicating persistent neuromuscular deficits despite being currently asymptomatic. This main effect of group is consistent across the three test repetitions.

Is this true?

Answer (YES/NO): NO